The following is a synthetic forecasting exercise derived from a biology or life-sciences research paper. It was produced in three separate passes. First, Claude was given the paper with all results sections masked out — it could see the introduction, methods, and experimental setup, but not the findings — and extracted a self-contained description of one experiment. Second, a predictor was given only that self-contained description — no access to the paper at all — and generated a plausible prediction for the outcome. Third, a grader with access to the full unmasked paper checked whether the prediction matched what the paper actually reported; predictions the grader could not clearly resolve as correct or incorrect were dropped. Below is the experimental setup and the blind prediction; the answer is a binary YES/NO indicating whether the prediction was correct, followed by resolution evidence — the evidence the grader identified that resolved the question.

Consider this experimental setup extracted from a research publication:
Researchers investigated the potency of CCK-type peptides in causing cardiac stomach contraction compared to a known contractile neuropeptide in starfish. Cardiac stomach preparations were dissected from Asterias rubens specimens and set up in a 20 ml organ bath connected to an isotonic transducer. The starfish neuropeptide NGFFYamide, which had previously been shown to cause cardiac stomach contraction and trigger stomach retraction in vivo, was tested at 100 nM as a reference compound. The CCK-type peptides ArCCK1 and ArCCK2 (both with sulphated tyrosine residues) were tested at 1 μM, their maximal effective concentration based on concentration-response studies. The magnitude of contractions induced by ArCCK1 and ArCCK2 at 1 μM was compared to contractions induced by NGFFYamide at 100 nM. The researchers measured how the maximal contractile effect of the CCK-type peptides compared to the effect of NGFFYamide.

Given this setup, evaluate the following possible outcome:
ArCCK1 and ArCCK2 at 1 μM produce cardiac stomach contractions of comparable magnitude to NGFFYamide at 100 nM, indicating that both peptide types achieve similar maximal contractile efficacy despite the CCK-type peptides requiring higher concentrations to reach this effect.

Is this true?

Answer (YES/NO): YES